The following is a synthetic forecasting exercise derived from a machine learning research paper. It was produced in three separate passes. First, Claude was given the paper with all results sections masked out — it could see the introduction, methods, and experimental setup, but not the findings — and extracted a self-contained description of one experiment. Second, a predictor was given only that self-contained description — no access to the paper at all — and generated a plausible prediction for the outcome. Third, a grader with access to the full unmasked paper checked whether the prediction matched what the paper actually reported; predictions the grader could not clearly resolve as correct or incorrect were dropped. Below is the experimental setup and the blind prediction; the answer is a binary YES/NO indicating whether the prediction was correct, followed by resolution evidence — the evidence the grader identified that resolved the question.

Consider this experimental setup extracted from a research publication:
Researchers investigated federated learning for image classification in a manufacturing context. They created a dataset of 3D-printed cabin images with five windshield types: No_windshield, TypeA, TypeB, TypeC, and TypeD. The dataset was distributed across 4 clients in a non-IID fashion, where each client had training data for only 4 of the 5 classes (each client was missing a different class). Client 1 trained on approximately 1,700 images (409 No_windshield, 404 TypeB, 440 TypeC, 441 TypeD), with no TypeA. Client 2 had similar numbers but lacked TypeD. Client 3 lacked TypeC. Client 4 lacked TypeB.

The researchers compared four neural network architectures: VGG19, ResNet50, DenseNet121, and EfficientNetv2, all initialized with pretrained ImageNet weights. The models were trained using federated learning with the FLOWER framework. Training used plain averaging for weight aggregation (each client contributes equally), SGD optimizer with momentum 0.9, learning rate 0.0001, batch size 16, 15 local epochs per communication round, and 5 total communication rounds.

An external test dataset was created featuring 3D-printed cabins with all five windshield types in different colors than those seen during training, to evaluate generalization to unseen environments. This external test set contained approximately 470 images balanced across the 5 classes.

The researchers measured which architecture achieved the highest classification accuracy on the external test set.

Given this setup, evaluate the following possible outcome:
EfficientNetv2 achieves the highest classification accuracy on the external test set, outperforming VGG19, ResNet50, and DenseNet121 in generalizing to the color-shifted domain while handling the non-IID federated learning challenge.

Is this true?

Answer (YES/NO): YES